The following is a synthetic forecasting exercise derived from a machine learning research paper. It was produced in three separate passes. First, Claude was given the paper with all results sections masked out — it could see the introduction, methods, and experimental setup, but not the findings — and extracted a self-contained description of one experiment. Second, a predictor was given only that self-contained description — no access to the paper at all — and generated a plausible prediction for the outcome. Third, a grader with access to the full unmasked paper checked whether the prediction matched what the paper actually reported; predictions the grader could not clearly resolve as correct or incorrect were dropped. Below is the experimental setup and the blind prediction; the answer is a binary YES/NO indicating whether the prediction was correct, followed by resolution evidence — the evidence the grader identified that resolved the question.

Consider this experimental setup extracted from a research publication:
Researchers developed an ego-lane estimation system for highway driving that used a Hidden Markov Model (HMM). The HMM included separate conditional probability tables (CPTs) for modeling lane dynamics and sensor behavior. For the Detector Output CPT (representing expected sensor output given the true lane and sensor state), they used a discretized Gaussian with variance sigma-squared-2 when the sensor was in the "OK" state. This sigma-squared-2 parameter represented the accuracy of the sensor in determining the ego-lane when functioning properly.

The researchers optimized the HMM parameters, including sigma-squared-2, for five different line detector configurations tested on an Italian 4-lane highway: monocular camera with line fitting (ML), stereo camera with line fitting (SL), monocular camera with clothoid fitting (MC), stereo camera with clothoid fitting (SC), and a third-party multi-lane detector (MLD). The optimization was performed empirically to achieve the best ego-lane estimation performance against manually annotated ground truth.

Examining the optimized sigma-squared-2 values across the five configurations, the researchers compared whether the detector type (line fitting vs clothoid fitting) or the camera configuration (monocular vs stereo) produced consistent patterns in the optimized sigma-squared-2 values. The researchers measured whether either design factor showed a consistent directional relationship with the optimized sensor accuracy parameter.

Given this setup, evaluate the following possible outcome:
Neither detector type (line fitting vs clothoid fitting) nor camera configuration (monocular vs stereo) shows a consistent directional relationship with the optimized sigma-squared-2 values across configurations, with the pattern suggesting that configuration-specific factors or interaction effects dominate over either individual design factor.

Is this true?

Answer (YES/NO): YES